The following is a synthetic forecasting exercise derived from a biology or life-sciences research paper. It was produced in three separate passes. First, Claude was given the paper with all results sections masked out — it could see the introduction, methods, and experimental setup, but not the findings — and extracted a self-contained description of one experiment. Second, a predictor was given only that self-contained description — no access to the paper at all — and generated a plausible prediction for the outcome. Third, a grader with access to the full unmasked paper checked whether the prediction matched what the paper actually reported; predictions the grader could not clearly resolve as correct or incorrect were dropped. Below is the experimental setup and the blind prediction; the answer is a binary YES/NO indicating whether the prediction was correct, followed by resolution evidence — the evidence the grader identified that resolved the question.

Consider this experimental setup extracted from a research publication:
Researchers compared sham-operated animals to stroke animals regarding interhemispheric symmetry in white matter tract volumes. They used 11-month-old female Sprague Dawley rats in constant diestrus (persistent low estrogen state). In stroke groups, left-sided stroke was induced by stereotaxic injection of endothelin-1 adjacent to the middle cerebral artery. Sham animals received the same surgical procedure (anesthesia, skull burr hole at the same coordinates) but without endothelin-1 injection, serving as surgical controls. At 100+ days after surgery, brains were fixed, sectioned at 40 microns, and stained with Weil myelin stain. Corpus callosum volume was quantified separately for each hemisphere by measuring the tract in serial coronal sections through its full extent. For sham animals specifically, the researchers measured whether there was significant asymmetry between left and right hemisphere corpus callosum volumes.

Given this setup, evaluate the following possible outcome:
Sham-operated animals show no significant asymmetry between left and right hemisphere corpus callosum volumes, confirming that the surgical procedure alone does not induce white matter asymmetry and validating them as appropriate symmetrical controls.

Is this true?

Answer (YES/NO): YES